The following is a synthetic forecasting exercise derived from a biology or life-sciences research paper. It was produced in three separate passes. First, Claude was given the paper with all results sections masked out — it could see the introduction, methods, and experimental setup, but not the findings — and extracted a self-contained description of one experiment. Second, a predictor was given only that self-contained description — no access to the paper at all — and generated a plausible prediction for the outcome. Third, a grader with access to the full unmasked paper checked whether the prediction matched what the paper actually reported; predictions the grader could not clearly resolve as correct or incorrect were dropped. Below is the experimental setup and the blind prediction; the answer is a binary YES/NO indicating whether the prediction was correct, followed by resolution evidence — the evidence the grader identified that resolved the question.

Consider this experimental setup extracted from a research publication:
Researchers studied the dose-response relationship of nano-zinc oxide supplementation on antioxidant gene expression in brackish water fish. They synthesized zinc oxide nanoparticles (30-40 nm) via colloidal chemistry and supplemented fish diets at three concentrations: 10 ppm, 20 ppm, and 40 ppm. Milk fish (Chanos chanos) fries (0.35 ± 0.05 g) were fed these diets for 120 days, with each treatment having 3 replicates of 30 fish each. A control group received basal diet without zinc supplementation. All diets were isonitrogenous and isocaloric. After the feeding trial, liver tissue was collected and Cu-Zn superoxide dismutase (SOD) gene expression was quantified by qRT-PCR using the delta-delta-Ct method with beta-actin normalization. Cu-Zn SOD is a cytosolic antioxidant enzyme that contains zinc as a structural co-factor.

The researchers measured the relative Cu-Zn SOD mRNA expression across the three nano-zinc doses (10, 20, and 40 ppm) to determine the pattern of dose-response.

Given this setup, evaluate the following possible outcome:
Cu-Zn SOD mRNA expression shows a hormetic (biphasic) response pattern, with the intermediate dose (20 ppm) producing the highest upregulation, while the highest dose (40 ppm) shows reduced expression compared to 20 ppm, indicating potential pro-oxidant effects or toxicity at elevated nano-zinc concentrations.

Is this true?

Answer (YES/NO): YES